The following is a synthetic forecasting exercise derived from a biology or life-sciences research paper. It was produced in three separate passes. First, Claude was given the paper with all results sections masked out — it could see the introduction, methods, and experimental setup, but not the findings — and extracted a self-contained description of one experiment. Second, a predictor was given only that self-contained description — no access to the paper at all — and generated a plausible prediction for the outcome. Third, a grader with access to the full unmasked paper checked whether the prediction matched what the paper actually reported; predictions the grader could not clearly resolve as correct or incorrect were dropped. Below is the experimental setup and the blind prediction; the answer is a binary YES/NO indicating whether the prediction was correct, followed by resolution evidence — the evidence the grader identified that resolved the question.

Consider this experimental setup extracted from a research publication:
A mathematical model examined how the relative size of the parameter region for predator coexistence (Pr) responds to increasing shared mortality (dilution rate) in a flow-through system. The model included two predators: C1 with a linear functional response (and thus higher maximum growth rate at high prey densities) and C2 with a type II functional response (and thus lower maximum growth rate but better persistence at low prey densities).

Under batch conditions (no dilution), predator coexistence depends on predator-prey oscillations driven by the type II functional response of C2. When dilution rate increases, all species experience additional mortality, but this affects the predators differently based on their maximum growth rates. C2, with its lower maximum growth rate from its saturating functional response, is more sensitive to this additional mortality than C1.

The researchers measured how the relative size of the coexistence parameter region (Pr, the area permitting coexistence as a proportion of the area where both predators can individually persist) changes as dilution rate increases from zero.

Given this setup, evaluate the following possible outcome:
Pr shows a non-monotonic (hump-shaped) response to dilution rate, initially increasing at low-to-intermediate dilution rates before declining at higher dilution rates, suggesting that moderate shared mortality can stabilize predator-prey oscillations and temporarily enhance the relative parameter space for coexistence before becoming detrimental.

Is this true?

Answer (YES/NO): NO